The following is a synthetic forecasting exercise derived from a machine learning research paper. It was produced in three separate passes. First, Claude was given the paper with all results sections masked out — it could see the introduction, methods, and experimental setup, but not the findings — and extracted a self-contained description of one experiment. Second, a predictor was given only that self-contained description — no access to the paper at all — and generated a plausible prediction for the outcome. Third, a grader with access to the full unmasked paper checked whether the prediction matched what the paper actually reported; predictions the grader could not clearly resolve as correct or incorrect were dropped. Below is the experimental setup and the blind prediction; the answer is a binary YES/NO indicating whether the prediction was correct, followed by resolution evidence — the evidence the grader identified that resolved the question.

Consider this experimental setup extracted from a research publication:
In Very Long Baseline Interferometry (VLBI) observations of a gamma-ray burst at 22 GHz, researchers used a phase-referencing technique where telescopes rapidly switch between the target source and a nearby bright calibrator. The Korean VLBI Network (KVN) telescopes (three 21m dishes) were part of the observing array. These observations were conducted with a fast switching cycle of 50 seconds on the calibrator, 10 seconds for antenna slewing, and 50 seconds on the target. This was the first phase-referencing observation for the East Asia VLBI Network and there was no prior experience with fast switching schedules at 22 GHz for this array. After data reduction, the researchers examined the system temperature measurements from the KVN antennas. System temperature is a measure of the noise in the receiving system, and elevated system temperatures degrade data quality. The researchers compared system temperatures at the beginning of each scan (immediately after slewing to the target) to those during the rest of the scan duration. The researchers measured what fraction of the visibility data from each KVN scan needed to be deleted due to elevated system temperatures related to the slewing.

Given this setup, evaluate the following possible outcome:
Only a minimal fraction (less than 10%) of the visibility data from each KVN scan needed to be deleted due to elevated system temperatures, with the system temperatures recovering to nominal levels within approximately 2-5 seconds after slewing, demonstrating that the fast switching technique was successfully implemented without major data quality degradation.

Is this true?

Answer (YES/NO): NO